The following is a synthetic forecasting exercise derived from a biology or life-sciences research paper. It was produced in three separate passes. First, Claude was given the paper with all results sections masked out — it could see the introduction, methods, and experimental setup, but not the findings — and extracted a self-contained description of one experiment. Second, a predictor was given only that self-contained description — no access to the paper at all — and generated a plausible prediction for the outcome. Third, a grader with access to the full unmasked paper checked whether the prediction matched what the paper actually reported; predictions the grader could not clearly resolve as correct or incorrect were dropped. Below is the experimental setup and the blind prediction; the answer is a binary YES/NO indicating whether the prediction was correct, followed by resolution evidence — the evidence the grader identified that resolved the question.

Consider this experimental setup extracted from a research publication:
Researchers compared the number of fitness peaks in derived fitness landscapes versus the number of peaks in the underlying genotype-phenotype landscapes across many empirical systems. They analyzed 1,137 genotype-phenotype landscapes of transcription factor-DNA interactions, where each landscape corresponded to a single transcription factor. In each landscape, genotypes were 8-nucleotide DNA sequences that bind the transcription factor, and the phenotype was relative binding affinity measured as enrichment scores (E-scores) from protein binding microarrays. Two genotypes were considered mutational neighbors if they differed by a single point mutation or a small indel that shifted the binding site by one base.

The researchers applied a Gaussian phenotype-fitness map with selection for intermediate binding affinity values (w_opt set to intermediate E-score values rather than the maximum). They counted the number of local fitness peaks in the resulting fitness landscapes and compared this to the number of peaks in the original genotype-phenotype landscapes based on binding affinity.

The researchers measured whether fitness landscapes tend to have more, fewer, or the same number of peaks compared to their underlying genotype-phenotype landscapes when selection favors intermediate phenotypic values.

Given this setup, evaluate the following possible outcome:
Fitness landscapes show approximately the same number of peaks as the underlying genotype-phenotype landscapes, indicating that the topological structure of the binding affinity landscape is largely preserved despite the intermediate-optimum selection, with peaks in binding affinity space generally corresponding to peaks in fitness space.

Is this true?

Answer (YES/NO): NO